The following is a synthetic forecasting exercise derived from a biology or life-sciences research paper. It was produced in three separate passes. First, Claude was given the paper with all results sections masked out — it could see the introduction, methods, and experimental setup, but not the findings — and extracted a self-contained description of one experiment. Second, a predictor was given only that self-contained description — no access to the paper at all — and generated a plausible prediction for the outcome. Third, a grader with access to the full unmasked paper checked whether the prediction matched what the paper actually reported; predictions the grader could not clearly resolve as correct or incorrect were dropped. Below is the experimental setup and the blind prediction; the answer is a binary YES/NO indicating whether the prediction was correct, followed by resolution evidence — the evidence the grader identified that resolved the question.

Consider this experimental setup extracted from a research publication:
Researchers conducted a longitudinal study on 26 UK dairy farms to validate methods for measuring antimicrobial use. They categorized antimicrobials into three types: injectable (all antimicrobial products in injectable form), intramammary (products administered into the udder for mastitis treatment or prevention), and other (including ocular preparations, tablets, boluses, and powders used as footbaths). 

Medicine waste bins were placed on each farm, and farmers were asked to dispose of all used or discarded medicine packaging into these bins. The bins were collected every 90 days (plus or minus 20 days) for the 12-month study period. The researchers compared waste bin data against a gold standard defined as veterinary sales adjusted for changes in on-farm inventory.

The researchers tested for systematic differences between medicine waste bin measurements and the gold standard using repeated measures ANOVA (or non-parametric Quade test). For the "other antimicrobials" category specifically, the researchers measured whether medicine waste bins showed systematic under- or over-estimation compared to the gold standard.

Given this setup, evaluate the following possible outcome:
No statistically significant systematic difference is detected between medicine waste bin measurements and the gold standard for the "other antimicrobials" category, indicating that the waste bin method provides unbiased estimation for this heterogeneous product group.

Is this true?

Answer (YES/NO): NO